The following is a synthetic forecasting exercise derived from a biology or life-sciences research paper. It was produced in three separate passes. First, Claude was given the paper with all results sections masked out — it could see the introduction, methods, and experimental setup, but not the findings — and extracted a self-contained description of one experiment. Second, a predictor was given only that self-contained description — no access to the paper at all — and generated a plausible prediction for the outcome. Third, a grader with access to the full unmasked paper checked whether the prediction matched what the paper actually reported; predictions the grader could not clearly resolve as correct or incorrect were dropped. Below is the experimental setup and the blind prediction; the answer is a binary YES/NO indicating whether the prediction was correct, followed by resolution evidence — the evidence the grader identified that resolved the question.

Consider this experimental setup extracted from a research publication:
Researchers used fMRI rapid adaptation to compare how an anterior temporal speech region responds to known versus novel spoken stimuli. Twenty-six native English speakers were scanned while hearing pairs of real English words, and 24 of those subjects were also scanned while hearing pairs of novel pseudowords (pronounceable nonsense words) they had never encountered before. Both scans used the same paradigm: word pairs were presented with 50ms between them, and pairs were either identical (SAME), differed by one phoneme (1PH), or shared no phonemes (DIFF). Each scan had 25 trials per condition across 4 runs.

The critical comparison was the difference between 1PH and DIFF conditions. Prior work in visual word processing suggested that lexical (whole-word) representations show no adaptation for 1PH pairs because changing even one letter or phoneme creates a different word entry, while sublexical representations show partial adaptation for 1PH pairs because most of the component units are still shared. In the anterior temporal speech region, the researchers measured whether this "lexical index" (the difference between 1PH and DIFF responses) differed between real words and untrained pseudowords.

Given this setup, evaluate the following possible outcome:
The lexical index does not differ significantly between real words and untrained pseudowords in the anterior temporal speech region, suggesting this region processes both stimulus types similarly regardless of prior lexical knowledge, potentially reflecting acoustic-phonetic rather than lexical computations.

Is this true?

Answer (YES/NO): NO